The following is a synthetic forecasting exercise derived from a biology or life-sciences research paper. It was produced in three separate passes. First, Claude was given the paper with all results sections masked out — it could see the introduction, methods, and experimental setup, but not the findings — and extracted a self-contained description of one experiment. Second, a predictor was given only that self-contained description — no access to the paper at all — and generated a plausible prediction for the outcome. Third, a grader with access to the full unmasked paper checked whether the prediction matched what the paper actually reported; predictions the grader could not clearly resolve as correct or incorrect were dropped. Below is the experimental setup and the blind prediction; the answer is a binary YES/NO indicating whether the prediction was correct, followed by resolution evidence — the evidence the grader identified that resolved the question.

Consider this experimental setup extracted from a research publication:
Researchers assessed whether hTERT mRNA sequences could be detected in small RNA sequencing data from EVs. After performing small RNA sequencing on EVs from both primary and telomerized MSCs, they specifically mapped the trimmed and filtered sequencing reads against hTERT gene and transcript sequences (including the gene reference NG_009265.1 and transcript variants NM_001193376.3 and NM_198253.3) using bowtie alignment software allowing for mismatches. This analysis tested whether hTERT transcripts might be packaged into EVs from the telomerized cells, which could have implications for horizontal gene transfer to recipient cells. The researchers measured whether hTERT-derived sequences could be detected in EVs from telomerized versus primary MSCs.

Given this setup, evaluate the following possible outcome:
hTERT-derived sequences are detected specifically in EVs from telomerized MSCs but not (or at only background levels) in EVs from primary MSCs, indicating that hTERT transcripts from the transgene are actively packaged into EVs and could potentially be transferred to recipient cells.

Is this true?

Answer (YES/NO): NO